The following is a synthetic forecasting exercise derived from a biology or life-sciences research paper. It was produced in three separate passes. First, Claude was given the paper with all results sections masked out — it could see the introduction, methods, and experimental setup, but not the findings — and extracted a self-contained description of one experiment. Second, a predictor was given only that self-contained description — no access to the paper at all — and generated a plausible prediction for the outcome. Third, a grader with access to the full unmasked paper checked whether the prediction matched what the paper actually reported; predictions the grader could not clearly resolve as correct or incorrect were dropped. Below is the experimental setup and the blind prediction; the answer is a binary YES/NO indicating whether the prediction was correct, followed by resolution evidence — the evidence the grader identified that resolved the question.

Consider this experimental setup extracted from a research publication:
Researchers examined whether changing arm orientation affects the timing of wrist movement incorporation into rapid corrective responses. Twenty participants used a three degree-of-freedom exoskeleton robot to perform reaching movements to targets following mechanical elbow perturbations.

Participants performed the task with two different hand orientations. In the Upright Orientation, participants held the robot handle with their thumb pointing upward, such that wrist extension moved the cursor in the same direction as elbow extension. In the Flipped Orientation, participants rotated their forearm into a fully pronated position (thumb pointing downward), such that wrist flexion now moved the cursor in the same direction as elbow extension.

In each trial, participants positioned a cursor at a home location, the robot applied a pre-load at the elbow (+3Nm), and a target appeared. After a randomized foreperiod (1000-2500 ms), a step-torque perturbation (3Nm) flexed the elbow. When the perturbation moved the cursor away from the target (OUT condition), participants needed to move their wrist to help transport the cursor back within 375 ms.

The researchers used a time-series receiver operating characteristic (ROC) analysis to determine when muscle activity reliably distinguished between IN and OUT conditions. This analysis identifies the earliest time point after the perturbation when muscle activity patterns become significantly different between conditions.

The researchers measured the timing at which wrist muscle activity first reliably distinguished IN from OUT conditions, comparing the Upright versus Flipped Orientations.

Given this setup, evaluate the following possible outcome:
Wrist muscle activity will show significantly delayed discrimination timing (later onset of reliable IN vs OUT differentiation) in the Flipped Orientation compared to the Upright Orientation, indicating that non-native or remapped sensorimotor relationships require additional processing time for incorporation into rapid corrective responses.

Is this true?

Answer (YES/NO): NO